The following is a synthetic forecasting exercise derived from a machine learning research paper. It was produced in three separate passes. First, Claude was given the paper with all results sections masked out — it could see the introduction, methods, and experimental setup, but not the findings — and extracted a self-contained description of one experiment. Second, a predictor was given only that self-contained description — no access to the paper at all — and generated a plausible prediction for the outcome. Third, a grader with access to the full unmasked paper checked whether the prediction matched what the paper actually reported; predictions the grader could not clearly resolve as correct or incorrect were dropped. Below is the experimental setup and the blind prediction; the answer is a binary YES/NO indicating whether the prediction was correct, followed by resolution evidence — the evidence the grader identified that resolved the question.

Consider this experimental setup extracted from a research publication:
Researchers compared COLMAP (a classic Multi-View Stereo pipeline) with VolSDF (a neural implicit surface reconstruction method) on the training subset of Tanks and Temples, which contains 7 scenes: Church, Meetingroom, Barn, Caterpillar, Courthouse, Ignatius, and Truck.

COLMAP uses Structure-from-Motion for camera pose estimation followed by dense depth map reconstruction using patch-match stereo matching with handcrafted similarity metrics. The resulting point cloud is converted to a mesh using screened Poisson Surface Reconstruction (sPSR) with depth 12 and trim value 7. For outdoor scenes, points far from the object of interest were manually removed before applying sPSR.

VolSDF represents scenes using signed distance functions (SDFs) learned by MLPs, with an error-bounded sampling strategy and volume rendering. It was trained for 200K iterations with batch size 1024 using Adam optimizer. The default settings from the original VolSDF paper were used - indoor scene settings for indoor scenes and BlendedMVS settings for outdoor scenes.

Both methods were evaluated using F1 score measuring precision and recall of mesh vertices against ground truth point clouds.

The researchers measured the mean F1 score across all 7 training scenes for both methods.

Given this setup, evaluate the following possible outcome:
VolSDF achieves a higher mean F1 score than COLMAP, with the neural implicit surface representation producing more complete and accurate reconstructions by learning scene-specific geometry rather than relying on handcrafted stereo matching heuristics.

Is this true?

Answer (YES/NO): NO